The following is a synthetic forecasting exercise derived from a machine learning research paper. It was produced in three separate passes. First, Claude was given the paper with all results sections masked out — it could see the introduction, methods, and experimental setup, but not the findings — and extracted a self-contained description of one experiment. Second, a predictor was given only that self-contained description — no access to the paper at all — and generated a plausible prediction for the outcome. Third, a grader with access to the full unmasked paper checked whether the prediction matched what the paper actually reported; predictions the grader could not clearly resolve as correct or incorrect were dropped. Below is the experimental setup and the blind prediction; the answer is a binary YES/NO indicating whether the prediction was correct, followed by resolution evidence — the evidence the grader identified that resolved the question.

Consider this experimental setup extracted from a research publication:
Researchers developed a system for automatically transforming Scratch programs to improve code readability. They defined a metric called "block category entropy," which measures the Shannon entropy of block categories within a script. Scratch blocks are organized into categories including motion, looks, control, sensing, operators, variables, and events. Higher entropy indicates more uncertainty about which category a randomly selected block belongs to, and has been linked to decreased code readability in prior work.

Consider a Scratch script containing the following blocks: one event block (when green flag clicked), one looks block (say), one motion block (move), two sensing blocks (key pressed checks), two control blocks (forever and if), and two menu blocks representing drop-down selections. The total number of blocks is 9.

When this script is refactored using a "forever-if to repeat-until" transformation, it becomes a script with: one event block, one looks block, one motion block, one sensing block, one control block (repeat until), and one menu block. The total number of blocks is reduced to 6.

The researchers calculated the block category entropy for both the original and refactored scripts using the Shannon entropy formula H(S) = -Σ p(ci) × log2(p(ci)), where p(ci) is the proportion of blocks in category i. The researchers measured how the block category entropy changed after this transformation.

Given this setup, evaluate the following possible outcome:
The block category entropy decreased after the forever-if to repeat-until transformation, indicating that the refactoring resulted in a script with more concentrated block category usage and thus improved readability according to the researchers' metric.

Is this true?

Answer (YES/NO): NO